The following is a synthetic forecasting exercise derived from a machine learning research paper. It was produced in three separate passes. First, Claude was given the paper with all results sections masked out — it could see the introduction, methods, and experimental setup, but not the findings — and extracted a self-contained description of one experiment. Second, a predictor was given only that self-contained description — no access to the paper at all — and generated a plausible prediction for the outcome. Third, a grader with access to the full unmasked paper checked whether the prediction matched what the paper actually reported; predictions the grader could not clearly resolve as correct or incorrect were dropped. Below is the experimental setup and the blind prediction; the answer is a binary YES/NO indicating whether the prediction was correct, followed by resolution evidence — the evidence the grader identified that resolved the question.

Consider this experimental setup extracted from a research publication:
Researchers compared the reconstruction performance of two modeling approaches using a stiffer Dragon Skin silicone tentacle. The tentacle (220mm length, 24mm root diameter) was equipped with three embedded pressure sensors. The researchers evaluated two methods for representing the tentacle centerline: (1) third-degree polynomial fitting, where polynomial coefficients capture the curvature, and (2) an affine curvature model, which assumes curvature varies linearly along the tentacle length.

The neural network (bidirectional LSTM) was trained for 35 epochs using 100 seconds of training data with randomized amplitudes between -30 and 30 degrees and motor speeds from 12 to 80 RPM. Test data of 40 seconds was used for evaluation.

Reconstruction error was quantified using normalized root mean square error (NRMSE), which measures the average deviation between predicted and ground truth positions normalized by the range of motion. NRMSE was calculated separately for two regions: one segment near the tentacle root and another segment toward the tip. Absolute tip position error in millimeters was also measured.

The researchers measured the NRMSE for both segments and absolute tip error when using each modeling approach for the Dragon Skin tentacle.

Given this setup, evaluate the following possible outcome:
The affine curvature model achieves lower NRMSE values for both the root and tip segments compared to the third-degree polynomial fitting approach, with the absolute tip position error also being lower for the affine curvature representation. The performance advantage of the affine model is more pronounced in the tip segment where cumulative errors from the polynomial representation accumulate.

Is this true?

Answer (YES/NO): NO